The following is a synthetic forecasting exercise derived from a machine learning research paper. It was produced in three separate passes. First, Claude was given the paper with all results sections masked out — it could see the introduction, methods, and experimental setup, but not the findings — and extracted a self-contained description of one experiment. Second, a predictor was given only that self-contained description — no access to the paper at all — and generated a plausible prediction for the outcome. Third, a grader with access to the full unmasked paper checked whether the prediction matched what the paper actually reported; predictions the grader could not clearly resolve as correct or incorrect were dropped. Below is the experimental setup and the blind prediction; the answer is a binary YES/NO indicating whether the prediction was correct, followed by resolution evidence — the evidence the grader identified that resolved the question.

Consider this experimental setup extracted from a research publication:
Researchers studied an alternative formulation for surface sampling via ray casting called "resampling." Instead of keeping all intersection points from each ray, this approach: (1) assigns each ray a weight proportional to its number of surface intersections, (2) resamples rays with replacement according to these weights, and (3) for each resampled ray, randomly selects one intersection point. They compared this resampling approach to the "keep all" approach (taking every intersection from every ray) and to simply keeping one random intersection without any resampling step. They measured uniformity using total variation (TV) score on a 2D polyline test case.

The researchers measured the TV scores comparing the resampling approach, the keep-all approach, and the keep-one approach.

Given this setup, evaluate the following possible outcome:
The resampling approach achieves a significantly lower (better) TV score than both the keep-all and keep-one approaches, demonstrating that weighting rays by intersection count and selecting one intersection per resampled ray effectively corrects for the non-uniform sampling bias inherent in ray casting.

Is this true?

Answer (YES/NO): NO